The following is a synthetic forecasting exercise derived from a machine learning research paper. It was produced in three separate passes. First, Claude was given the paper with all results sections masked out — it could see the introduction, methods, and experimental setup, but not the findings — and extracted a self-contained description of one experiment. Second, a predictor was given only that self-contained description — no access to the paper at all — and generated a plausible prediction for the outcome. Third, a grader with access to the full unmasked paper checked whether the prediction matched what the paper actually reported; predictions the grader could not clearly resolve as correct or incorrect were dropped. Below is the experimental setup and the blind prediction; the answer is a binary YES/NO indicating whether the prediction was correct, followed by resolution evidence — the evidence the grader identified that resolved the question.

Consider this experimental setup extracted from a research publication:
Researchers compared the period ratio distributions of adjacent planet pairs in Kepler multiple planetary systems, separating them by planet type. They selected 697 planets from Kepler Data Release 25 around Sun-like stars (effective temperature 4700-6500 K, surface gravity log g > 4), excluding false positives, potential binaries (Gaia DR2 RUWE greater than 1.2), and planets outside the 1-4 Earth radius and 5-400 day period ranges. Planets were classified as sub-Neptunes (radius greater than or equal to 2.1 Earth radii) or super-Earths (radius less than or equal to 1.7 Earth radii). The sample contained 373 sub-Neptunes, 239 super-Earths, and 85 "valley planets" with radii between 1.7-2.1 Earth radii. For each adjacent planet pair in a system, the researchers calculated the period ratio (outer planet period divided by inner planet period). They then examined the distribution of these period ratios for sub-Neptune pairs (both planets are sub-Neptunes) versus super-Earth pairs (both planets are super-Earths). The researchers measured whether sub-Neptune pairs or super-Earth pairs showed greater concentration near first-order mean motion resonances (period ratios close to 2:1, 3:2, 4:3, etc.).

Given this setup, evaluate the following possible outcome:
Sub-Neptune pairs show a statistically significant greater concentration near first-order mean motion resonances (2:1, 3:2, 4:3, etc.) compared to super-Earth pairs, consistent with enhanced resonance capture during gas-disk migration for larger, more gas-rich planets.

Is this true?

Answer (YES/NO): YES